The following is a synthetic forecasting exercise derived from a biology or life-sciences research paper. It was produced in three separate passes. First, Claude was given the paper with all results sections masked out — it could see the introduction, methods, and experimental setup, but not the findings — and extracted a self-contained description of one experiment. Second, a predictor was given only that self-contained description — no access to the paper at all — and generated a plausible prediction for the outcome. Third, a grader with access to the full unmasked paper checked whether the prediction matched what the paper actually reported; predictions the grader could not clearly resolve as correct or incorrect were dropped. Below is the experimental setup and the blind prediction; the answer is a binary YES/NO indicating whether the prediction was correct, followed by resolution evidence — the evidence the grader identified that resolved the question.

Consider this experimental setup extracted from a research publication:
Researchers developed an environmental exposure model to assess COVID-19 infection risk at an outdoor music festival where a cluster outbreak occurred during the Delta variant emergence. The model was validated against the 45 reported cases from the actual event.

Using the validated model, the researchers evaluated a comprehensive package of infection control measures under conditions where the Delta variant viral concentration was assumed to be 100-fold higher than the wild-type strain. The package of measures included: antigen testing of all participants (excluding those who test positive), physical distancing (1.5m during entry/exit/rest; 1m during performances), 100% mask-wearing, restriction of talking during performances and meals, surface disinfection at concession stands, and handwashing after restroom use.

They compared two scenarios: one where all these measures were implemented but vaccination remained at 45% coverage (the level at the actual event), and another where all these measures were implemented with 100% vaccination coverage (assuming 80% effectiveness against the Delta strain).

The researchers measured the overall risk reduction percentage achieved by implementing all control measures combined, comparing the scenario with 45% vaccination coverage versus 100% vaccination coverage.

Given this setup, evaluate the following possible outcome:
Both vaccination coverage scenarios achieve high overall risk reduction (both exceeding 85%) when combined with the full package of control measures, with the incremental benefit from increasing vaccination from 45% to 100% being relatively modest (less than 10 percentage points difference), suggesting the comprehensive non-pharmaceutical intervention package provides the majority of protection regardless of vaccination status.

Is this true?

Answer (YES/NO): NO